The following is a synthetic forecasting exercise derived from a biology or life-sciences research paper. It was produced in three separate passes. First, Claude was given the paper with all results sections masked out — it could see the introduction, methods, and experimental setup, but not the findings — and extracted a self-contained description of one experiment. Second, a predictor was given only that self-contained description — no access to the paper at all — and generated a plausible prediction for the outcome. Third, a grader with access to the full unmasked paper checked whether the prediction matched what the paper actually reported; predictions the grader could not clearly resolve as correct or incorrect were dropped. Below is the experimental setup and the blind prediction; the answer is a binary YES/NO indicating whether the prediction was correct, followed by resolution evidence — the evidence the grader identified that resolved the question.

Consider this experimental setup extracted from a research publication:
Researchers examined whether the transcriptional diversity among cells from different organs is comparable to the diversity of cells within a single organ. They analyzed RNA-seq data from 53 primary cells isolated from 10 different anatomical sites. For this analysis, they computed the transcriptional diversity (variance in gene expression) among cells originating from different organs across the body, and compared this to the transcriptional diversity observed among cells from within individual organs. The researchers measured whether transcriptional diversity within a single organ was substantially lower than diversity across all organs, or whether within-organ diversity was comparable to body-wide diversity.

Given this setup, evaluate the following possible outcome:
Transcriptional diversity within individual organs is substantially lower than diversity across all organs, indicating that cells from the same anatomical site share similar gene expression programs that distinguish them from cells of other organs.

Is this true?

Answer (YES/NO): NO